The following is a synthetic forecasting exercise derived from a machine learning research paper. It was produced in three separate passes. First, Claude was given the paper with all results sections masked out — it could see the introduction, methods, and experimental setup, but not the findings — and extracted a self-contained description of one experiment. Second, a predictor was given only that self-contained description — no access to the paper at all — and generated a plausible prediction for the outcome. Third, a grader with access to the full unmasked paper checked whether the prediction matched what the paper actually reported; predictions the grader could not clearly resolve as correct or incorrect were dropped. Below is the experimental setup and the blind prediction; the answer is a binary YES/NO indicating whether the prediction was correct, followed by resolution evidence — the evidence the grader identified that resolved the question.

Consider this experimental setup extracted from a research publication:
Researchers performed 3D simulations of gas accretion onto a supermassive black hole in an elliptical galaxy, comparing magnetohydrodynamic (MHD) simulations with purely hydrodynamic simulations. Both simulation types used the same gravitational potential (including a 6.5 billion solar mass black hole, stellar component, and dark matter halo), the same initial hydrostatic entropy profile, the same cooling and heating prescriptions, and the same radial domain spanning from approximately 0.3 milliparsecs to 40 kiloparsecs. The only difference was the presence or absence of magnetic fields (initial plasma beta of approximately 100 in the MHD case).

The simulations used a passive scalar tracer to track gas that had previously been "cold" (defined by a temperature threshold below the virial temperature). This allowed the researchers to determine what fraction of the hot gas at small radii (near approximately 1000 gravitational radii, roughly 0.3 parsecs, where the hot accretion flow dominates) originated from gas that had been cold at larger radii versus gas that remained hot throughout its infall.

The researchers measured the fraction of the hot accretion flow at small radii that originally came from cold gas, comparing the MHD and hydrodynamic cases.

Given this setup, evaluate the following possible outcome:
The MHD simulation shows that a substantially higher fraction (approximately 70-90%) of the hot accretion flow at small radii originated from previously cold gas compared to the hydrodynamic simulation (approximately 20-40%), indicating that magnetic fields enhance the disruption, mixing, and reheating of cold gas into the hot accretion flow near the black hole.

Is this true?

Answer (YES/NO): NO